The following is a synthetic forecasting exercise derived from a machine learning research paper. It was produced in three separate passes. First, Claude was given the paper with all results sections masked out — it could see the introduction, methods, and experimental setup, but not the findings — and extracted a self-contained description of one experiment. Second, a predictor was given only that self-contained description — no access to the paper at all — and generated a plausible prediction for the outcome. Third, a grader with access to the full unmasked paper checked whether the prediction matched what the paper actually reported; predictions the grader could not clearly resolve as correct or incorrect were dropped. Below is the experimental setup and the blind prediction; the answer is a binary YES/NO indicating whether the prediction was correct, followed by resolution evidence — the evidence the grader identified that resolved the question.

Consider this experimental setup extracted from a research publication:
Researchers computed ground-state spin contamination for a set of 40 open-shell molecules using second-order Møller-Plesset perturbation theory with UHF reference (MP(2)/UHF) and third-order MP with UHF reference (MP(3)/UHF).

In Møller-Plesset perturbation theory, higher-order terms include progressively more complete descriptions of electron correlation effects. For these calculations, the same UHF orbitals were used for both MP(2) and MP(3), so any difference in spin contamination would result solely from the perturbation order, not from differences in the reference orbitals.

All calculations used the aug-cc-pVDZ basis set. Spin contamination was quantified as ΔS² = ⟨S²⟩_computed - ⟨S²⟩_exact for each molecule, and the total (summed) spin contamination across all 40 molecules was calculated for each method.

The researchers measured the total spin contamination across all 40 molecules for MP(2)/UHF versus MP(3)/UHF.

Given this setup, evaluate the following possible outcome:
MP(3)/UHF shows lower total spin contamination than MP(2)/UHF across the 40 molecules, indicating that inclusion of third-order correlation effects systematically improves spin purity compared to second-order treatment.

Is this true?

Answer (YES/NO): NO